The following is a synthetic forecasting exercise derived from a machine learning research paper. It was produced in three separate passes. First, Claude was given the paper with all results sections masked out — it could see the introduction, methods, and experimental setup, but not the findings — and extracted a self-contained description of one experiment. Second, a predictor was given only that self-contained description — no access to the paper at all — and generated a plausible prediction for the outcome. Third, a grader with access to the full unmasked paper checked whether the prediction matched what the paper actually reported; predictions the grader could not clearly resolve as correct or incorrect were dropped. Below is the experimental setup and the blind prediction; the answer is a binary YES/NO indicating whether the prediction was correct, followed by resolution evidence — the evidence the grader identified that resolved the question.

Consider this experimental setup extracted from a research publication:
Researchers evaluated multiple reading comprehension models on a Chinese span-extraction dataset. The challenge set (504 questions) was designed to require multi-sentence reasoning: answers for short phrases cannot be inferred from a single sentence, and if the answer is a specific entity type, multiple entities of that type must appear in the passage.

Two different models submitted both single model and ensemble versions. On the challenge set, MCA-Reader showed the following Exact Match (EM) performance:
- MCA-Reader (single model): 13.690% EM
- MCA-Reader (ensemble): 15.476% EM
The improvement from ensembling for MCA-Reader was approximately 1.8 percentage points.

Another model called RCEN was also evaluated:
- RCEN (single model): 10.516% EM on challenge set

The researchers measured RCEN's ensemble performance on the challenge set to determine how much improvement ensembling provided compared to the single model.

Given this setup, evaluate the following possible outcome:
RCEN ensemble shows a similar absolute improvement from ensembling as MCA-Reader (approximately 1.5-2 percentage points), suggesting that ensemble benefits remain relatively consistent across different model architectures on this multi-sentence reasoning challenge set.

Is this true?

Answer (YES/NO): NO